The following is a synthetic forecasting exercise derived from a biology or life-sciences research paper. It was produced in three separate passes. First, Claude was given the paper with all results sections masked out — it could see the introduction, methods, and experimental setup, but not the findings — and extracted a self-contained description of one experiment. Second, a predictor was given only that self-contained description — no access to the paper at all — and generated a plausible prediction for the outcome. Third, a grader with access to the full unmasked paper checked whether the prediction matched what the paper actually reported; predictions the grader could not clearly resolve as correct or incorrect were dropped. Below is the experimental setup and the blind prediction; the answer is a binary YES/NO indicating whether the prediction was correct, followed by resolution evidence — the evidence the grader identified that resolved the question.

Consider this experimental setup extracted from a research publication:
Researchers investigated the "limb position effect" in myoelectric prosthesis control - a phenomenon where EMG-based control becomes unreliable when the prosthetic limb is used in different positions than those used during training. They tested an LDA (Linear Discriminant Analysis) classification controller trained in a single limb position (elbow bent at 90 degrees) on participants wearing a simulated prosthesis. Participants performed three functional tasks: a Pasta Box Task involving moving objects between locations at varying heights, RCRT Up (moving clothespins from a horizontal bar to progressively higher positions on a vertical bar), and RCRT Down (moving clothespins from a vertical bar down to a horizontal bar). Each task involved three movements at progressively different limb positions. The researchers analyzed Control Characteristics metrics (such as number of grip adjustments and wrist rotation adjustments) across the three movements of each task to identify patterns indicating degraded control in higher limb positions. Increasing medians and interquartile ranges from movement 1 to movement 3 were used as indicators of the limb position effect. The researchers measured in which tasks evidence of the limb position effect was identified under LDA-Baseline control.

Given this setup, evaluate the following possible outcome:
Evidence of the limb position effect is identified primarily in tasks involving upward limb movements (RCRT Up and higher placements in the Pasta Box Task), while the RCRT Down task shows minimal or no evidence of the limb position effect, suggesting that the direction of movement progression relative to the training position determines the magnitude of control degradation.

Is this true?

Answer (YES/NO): NO